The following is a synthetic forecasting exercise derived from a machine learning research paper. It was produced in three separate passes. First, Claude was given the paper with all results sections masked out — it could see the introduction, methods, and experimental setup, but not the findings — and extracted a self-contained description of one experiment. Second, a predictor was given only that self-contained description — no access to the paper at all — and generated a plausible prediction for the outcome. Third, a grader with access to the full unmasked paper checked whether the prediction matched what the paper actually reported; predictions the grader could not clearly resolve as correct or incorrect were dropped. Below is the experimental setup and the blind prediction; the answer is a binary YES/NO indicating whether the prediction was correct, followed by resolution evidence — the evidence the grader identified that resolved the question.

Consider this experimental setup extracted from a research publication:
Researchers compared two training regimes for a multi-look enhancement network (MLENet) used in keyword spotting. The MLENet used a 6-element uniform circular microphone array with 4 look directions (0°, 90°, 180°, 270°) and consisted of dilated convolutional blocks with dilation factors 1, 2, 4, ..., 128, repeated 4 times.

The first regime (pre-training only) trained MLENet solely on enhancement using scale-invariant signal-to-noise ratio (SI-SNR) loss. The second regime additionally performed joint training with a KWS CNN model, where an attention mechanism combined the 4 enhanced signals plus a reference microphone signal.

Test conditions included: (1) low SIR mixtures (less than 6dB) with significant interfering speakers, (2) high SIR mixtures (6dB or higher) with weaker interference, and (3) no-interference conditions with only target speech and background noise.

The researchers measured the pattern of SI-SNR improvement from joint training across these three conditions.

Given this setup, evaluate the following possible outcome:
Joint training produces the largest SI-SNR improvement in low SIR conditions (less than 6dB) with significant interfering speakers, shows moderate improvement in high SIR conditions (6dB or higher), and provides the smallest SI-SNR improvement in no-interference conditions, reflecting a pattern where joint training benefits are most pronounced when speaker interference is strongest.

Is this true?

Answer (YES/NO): NO